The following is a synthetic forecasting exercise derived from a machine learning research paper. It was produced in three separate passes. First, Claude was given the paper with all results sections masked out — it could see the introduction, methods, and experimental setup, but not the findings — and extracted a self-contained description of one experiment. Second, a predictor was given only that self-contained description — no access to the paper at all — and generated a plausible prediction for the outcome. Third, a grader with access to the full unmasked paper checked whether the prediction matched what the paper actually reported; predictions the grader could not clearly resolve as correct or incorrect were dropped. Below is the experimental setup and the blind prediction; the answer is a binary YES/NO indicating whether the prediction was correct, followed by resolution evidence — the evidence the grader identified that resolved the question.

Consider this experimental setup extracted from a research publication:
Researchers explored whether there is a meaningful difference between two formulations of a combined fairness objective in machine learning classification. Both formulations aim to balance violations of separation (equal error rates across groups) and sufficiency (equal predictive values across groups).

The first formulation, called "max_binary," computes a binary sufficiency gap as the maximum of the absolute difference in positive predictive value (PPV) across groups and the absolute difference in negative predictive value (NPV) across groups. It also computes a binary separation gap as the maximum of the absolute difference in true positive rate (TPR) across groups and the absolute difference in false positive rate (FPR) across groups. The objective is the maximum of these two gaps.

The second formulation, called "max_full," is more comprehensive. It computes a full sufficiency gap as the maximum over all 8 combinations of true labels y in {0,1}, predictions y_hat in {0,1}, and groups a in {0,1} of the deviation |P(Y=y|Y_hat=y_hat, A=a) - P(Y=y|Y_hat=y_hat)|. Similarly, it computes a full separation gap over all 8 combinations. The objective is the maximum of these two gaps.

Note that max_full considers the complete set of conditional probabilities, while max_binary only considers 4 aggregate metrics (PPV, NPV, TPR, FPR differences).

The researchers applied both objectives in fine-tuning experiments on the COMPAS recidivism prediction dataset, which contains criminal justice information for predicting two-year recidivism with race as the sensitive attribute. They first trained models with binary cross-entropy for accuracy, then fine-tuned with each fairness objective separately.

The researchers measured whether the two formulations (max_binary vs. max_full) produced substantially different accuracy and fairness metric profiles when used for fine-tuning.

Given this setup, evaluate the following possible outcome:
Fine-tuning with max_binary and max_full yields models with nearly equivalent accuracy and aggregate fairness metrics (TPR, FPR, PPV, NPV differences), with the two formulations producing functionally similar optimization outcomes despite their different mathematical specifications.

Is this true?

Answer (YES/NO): YES